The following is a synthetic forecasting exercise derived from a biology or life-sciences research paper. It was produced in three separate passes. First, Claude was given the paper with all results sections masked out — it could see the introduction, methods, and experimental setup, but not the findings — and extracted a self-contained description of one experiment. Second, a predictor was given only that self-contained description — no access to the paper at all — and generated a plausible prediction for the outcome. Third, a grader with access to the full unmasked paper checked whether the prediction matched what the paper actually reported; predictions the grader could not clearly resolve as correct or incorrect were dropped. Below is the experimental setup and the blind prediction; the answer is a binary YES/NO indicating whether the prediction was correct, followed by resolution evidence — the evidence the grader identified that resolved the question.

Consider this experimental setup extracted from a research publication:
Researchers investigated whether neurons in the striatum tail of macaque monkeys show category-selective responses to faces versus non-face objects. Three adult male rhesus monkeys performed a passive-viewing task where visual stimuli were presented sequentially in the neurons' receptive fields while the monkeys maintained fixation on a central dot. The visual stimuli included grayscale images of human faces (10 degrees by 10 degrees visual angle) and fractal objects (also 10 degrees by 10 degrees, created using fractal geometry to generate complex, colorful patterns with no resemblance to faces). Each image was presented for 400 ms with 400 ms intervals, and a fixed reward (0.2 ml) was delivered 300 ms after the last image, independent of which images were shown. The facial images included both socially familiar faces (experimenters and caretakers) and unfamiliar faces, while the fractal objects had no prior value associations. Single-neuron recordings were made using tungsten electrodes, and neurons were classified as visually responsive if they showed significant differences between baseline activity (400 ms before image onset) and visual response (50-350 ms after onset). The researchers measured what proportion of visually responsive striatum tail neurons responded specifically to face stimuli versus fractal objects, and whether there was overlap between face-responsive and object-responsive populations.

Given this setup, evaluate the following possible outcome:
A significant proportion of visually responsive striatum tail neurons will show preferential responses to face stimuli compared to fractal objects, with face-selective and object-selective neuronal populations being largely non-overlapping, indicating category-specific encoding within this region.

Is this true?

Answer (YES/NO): NO